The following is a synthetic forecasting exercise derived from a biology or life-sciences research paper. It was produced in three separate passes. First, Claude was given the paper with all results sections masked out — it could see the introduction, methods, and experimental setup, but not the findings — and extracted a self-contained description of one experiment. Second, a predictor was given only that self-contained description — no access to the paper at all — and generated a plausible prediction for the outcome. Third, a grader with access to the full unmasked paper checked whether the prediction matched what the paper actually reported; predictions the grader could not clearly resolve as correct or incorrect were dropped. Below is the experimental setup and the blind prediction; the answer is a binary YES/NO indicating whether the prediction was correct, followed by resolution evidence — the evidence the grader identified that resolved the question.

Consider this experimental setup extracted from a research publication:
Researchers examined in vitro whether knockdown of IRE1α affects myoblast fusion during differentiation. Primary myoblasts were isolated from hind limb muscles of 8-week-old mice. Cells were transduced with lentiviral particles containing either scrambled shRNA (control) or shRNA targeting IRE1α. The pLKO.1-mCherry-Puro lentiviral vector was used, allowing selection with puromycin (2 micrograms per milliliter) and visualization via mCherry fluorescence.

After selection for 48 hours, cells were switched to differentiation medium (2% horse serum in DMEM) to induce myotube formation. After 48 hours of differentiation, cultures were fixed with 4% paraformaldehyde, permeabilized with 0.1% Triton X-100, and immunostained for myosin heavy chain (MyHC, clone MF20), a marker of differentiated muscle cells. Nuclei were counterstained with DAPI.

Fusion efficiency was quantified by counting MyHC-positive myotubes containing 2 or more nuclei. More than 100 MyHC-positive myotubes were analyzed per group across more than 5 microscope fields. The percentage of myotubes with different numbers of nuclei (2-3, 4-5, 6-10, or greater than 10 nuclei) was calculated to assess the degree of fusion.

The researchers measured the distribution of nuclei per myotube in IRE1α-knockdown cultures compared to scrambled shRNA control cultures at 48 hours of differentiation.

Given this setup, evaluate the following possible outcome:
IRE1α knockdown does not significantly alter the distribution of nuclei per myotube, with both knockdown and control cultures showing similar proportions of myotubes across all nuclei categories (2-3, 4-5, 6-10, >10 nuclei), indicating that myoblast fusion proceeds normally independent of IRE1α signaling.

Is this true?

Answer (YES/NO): NO